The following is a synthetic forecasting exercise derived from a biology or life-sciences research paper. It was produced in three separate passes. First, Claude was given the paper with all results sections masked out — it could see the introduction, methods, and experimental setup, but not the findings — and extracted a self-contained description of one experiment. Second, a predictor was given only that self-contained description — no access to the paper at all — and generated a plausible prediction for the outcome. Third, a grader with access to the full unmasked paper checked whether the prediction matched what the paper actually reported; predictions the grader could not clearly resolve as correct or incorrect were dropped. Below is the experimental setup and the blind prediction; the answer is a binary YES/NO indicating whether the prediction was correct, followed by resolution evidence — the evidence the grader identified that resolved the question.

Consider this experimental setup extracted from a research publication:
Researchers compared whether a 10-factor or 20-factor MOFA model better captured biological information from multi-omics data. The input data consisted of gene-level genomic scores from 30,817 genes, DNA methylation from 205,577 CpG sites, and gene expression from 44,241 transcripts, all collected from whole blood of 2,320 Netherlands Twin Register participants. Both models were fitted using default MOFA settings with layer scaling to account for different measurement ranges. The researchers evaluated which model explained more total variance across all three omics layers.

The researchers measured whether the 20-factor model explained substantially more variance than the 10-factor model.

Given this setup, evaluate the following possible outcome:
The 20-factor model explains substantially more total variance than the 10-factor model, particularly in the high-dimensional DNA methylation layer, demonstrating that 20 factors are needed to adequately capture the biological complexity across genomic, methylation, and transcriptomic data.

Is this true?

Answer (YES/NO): NO